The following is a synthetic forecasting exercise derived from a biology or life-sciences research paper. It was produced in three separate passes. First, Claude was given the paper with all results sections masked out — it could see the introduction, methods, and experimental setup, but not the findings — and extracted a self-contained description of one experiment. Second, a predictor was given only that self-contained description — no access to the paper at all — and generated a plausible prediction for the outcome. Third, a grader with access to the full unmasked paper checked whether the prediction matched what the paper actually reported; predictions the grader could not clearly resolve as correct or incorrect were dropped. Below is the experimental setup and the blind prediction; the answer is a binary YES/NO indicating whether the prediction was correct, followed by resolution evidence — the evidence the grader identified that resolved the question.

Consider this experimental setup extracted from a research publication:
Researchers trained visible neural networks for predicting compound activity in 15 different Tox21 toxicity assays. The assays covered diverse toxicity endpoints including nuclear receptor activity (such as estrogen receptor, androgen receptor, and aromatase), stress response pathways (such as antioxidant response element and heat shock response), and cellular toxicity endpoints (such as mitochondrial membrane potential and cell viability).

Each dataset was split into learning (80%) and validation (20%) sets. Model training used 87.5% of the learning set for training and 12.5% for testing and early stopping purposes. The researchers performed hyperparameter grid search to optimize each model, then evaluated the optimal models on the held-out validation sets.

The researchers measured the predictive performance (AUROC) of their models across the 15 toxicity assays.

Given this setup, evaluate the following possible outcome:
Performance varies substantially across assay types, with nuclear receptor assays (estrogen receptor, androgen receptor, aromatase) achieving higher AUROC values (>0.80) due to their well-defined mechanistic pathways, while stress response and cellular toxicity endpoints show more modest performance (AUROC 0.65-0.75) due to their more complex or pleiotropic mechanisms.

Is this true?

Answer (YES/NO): NO